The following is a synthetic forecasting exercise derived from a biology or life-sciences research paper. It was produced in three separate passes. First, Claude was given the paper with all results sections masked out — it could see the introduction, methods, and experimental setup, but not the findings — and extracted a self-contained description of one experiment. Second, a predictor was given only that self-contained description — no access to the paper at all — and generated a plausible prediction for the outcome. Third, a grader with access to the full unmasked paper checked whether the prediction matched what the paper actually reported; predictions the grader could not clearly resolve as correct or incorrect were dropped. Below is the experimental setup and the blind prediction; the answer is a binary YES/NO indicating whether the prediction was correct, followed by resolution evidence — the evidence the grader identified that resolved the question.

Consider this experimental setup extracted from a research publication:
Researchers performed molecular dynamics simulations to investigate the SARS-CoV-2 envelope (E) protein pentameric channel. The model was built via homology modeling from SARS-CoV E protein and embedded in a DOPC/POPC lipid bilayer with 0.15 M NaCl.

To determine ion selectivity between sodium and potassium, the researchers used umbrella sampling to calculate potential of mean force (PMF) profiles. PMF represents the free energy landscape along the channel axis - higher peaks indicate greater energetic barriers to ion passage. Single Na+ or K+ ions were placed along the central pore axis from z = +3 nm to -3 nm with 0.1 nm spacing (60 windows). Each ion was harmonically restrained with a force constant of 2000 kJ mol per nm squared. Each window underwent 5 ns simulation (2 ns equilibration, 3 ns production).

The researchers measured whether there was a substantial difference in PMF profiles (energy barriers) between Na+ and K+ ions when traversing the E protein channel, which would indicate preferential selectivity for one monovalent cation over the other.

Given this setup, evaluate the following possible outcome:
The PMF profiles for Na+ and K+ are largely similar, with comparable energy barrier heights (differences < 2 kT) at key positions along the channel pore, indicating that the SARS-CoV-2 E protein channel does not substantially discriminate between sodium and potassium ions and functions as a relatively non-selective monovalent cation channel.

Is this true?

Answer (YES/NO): NO